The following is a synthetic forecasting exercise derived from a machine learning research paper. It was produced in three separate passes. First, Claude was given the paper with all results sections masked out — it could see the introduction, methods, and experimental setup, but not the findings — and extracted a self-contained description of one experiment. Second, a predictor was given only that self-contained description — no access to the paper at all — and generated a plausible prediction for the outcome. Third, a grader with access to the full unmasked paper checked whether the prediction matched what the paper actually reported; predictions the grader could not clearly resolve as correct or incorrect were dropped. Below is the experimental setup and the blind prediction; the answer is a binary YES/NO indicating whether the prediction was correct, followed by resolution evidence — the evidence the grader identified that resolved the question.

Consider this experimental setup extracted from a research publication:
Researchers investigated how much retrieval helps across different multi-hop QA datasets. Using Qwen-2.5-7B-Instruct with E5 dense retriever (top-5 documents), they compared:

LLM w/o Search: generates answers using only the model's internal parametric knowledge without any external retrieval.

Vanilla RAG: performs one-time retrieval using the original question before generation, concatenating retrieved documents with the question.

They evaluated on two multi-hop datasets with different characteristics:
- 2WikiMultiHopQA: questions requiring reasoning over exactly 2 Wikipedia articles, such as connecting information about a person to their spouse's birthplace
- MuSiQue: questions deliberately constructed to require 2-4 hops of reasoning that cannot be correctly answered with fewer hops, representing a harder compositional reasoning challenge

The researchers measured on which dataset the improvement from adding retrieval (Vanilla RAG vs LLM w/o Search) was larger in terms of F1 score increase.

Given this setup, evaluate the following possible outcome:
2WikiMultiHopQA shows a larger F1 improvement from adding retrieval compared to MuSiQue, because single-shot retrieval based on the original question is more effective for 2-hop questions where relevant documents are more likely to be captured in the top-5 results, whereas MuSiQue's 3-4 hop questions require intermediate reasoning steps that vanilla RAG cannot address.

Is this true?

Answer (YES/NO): YES